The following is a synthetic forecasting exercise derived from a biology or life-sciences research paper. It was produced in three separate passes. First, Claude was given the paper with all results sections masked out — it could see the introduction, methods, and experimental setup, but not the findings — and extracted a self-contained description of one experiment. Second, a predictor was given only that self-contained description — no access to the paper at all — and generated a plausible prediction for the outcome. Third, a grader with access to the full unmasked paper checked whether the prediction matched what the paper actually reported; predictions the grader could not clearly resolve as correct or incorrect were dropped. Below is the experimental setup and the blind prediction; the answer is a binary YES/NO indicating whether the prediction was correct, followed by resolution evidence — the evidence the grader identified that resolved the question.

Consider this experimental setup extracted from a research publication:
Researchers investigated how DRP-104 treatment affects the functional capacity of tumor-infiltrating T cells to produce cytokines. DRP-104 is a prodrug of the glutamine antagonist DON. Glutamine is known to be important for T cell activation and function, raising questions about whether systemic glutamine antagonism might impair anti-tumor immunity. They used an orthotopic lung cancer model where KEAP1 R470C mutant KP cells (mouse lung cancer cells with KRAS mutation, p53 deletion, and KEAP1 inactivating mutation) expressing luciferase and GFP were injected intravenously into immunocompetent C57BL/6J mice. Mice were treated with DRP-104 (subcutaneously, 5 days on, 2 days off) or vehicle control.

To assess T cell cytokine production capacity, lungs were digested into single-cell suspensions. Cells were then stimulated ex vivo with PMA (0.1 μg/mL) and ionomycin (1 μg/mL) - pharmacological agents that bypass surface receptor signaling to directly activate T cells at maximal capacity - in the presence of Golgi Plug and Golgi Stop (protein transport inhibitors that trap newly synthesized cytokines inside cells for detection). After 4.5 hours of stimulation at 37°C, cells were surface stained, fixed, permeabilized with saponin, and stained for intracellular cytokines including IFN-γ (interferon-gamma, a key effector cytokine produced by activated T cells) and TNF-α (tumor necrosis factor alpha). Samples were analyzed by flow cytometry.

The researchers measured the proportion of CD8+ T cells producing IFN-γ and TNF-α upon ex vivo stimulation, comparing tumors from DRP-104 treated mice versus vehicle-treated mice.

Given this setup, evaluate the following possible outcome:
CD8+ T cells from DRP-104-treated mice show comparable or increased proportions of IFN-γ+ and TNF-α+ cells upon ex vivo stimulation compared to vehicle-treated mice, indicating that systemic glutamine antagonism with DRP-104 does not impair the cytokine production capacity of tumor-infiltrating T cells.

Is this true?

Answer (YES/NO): YES